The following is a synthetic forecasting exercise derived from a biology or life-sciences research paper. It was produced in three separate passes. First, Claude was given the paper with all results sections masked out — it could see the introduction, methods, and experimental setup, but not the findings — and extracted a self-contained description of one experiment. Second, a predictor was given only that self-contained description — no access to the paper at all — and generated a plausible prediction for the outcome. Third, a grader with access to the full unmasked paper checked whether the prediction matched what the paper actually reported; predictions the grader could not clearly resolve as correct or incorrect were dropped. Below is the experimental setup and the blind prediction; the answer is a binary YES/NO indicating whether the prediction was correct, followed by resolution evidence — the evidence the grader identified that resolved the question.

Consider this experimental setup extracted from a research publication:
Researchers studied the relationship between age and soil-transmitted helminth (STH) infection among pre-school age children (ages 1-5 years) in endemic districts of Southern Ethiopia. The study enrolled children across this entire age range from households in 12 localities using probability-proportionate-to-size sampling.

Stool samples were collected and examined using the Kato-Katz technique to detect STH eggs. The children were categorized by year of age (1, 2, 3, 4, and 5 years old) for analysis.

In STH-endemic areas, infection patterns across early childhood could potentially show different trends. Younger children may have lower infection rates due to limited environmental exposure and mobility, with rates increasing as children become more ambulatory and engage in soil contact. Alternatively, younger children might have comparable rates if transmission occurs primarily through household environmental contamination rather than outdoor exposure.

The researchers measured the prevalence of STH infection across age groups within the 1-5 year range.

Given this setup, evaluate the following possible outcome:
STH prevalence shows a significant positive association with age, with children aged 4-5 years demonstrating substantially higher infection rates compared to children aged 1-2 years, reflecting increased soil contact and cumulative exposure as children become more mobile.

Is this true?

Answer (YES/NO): NO